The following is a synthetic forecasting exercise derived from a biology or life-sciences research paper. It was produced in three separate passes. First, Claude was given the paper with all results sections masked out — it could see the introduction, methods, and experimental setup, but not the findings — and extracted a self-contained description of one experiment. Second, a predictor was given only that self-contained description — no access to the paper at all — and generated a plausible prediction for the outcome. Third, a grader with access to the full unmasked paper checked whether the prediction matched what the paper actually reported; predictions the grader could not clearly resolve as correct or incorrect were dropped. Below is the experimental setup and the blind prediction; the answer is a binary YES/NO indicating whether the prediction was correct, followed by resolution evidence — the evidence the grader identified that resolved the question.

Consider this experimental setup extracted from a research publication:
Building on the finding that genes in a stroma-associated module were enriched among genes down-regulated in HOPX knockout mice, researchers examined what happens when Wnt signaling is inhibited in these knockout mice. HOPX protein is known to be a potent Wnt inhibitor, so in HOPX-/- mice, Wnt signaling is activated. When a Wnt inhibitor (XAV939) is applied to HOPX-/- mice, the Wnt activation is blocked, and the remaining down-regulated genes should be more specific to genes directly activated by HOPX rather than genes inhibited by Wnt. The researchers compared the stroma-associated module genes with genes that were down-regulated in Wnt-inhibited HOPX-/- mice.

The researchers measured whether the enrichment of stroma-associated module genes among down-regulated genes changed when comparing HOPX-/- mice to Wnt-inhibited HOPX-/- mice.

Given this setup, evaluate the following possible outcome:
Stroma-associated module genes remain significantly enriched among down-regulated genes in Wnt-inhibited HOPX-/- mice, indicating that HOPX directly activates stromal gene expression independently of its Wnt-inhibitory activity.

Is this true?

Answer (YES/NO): YES